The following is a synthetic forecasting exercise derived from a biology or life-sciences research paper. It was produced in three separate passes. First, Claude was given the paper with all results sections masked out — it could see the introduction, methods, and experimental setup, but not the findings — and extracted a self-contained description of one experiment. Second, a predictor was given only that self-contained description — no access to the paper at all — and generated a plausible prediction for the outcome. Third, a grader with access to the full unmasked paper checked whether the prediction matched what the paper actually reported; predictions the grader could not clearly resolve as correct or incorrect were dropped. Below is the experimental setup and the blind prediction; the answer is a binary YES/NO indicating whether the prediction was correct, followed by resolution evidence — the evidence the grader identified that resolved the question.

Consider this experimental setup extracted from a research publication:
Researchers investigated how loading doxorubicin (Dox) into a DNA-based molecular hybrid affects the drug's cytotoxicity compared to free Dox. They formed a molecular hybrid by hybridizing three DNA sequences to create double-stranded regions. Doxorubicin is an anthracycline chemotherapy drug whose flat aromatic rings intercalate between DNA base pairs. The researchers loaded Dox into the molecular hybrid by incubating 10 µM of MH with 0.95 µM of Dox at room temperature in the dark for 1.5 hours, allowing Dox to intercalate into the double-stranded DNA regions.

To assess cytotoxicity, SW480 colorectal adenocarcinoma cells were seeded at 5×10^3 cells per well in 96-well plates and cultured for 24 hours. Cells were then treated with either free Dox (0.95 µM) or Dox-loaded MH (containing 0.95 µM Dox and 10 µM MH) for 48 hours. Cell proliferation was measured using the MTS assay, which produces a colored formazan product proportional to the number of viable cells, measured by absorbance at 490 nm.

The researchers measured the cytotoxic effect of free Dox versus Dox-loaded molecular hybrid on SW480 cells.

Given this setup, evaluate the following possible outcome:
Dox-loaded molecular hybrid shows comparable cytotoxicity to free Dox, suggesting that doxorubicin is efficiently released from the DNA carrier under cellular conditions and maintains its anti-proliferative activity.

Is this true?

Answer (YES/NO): NO